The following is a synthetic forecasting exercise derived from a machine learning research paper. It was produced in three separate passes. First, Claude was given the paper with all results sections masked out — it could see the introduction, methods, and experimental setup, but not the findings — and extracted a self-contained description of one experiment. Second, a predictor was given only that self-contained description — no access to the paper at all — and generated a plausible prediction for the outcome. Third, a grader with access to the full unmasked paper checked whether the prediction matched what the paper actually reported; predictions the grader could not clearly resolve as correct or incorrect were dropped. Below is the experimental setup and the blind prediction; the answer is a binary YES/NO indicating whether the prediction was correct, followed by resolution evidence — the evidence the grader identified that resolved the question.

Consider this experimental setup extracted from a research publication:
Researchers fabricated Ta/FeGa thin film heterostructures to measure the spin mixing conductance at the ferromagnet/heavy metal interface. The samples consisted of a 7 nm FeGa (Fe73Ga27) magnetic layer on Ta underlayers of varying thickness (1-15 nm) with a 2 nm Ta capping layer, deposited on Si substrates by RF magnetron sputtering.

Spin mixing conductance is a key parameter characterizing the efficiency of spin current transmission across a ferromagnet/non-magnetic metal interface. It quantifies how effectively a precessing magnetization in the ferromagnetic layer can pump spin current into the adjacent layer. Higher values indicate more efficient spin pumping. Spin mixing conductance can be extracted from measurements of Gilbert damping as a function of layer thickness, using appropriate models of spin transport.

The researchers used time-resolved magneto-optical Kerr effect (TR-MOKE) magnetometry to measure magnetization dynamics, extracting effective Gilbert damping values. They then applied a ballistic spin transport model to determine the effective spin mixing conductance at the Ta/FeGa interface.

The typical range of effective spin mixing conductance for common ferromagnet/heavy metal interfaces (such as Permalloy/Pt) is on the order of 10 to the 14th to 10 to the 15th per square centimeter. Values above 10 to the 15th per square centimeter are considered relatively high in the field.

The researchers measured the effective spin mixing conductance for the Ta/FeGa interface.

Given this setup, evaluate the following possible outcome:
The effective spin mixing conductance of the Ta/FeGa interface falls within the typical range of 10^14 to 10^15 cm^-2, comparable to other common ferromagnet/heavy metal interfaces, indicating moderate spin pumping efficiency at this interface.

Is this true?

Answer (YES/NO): NO